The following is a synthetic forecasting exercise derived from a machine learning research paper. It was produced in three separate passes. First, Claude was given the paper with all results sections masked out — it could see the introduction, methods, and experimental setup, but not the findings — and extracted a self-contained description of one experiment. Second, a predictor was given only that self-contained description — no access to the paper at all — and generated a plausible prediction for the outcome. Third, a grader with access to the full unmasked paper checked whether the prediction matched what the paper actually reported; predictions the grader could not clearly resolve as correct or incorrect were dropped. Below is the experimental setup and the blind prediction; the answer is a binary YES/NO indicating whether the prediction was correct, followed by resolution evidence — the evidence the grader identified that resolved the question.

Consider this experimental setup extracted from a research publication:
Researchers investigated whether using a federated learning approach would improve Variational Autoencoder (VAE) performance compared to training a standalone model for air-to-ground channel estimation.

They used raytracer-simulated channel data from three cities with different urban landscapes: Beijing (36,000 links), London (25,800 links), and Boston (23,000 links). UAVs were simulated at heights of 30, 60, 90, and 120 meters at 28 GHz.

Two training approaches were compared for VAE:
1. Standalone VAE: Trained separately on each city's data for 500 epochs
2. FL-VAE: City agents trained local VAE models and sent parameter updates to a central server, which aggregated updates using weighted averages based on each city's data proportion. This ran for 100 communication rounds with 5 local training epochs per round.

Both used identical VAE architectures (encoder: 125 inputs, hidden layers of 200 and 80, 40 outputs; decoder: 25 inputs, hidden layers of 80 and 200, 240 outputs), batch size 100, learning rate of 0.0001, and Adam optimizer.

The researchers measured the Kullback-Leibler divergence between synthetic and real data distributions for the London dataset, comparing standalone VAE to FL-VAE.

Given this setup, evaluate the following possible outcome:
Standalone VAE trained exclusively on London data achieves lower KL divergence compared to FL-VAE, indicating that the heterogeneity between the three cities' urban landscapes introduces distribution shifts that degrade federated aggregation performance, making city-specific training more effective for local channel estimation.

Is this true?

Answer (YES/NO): NO